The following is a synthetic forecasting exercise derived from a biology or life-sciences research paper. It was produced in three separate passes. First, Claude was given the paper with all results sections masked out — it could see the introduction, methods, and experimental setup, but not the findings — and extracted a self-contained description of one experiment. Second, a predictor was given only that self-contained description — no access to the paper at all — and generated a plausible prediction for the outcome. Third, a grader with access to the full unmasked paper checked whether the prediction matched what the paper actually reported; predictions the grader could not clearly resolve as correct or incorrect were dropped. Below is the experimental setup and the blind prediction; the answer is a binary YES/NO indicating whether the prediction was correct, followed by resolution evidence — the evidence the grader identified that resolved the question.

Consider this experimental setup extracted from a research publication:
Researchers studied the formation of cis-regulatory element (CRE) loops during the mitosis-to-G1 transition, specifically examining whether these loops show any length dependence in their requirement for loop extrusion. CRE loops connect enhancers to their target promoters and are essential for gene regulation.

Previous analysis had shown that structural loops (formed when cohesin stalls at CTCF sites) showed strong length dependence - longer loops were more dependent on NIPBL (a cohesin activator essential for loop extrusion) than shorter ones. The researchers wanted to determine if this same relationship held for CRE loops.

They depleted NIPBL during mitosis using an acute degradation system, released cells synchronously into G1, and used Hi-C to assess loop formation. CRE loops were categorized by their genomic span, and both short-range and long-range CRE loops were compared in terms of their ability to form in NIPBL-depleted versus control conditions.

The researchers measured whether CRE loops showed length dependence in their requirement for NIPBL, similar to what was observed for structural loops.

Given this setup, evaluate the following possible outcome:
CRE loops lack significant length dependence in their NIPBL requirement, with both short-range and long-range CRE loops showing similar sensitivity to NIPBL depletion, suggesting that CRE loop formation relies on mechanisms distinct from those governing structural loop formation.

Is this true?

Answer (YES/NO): YES